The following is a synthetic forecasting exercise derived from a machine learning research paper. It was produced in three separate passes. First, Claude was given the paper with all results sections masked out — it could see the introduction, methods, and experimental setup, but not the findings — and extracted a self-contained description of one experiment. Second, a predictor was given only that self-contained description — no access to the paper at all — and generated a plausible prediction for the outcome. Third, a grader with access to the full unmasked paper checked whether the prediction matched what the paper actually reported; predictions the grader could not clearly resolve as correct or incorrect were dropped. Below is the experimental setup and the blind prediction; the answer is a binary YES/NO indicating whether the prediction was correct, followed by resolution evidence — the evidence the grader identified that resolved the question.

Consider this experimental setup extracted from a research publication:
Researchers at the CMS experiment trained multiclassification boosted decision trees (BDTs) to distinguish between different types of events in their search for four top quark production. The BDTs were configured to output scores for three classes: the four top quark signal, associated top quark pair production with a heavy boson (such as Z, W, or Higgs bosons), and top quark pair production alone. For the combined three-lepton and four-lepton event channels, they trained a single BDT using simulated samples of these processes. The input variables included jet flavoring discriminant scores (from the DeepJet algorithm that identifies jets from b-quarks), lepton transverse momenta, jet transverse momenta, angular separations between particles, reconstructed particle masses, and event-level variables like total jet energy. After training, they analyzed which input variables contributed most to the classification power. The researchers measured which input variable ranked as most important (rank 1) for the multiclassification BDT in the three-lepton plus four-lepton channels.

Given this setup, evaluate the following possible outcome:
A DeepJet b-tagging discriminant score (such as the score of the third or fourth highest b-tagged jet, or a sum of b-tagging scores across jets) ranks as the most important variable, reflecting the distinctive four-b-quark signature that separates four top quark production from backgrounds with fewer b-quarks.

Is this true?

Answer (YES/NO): YES